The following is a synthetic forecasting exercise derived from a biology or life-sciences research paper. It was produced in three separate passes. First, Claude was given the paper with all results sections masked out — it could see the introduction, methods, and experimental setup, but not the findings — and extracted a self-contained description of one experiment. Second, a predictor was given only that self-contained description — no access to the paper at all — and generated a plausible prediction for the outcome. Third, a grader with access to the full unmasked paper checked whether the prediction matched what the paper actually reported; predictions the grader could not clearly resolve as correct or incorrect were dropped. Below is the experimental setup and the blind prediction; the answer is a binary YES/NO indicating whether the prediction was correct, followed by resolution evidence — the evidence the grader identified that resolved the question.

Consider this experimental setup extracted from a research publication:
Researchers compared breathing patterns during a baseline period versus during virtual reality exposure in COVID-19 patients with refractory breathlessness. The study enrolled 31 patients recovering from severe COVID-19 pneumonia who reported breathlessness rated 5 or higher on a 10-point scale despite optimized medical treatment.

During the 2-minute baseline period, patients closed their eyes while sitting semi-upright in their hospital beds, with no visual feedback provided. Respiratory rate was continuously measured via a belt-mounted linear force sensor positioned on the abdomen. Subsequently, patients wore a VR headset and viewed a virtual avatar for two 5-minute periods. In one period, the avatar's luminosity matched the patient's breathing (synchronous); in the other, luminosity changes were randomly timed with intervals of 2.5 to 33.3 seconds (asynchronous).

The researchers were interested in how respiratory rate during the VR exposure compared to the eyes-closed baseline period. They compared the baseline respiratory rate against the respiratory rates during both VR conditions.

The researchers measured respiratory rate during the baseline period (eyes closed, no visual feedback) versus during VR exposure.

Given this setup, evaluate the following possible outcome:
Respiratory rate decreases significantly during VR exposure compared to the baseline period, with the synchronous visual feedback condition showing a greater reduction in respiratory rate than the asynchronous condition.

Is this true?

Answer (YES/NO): NO